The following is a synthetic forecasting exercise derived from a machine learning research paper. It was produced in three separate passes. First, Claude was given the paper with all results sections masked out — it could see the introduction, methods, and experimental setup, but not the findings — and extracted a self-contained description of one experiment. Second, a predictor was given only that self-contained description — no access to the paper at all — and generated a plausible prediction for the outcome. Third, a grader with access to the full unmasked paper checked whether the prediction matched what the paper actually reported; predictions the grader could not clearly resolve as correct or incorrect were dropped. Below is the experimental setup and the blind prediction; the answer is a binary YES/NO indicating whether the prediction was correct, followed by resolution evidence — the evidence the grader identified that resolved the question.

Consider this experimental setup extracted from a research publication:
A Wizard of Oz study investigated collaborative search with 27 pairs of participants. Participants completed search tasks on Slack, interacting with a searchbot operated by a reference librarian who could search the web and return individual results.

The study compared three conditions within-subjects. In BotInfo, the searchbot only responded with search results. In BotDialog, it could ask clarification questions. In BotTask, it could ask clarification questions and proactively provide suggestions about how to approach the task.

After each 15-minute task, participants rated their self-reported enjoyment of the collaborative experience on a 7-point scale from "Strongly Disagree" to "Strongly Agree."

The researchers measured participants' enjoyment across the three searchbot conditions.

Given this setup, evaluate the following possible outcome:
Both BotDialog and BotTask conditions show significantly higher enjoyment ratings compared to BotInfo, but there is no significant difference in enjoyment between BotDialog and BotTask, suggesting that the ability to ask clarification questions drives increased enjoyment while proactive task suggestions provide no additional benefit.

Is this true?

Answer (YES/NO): NO